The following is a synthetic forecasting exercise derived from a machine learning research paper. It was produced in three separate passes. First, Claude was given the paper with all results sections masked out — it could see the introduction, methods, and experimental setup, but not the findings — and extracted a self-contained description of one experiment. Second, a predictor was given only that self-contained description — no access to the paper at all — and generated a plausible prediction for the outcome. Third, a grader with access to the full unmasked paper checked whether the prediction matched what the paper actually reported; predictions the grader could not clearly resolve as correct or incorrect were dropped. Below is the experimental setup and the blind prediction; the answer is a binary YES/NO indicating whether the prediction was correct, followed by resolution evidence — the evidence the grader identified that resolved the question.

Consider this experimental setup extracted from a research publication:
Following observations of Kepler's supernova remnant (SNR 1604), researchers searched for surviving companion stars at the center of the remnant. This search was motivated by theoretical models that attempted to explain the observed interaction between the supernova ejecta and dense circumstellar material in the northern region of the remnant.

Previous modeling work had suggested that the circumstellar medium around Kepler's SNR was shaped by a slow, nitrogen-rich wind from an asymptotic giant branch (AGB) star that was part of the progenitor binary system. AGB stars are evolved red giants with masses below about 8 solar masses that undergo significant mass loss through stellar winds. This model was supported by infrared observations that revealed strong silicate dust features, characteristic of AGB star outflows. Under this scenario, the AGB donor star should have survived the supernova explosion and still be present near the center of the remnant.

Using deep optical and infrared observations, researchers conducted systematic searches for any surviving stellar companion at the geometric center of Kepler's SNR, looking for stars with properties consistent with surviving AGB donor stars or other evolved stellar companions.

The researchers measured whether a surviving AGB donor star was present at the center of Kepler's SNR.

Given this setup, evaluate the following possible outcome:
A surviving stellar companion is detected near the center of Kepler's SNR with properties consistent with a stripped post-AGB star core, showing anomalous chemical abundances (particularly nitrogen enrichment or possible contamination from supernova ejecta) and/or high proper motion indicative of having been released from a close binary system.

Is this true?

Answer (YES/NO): NO